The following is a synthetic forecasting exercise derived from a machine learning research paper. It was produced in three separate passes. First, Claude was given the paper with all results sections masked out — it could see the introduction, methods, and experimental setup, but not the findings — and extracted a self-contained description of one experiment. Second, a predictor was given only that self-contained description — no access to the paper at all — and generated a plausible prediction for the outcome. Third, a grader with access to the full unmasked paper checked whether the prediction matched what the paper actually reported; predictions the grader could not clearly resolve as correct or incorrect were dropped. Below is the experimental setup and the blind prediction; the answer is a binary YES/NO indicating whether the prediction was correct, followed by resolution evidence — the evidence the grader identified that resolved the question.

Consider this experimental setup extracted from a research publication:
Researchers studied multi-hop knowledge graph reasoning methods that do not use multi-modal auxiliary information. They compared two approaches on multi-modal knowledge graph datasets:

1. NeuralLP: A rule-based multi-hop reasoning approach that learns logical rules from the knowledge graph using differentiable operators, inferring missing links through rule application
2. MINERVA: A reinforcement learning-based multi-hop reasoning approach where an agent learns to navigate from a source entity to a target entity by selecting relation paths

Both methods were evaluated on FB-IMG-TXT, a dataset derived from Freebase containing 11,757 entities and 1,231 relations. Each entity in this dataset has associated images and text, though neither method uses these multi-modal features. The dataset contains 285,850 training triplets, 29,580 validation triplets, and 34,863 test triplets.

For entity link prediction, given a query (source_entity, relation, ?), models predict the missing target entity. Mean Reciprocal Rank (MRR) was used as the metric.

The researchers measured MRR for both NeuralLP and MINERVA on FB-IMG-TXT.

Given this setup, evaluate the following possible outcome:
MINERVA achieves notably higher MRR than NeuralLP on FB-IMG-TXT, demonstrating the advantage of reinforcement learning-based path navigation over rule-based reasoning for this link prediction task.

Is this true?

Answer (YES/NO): NO